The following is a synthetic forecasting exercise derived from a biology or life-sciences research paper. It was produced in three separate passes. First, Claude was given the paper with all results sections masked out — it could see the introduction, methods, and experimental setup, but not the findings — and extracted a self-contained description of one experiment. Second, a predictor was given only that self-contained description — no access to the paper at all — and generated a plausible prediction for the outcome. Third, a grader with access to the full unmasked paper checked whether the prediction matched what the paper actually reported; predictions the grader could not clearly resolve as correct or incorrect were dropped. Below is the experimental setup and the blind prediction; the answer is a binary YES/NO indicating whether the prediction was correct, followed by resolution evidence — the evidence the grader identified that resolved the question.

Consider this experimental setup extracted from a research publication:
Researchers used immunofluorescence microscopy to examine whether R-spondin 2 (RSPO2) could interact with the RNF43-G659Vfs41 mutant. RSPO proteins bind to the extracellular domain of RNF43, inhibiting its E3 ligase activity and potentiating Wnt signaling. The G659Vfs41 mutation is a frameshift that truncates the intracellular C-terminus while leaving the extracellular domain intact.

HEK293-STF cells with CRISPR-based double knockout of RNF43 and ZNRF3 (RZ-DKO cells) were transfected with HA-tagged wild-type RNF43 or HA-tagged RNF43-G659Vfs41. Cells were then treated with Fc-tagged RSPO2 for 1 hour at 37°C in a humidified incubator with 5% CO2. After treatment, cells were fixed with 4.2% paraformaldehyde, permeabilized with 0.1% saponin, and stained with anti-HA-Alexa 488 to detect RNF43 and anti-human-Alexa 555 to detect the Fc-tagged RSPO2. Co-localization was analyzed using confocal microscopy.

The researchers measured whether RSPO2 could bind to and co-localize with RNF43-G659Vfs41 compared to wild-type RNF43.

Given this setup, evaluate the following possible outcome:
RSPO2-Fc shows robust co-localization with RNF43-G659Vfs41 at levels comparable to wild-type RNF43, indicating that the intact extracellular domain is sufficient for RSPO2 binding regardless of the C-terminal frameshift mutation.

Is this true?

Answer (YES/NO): YES